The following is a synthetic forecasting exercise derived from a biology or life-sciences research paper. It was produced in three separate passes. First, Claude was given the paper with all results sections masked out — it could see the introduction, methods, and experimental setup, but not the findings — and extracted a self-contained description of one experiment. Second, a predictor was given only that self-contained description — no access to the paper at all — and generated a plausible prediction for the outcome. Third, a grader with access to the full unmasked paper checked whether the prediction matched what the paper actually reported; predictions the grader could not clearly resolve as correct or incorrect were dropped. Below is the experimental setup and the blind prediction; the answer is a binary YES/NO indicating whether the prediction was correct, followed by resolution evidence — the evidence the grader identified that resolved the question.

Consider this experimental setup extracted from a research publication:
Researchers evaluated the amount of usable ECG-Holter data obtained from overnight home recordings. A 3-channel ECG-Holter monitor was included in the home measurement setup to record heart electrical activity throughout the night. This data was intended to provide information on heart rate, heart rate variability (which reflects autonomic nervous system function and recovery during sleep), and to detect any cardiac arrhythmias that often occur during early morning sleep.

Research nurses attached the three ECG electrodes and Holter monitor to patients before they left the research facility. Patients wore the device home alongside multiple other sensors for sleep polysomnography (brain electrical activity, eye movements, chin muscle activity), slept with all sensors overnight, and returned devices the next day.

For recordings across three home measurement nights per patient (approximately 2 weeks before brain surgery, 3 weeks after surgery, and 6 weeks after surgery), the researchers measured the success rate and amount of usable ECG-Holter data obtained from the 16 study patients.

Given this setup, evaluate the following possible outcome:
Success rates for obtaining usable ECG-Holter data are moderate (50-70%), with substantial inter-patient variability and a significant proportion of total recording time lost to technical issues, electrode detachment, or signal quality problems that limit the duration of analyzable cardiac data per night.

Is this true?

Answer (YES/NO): NO